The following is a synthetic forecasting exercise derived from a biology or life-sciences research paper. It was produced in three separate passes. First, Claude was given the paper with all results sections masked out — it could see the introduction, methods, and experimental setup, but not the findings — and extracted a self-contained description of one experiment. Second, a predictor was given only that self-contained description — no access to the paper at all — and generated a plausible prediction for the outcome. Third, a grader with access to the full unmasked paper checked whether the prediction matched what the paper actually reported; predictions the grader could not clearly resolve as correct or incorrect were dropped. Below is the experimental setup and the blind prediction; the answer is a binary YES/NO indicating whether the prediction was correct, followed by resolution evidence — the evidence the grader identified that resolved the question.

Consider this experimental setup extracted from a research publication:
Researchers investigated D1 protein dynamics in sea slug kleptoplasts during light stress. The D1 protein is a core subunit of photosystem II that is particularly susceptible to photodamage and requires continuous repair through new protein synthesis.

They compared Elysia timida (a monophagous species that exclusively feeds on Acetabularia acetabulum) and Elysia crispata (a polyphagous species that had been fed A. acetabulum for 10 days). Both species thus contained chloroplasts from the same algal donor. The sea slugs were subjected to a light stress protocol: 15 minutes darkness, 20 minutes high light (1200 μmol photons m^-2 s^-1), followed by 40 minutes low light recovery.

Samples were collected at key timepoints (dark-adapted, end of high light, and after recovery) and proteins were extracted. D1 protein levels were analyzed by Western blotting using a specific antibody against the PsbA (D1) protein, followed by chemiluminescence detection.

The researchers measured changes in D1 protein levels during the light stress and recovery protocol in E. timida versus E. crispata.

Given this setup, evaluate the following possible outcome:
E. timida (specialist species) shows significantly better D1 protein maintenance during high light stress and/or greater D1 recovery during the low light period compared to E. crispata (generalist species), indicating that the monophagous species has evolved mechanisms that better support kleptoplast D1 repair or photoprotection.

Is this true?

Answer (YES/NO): YES